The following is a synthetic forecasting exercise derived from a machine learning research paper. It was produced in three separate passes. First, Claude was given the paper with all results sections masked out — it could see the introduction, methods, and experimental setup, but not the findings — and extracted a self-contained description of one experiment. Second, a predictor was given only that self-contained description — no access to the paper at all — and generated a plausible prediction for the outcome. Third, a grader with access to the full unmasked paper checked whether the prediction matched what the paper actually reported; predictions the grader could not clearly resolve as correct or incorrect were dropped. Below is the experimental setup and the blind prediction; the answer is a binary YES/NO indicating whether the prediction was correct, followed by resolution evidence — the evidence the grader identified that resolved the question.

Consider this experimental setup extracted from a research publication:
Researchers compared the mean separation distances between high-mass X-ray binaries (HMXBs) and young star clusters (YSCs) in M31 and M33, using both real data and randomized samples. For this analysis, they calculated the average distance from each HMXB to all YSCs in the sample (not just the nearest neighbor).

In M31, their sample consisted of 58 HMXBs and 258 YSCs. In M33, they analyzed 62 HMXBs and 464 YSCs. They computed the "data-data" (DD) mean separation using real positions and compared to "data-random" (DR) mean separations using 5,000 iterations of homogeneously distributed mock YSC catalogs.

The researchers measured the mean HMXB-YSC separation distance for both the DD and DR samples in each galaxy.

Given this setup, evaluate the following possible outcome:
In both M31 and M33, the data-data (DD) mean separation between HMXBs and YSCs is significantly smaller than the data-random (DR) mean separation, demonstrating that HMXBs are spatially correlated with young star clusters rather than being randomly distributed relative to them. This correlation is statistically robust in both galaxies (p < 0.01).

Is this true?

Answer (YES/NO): YES